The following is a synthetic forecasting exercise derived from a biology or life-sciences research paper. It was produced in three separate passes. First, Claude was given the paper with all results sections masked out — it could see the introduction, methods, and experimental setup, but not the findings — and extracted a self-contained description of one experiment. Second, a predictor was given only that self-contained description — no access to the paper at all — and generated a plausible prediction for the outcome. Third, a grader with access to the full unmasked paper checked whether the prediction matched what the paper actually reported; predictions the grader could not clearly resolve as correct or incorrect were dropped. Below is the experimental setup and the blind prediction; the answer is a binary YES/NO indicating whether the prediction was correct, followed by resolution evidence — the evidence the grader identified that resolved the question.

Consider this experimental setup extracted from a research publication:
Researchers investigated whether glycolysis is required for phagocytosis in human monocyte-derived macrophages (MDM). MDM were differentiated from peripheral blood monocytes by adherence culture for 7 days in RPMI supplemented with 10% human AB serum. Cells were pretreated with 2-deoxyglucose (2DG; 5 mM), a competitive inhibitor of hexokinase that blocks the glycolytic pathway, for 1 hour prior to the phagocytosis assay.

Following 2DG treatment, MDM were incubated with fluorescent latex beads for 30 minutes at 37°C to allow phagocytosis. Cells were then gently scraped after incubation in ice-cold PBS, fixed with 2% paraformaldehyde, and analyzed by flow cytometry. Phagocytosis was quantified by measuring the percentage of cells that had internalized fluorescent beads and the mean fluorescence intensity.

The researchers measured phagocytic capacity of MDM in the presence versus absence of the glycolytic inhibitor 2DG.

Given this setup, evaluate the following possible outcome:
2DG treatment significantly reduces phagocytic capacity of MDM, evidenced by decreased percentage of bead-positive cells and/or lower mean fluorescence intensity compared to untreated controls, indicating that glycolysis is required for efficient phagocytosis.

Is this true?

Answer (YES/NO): NO